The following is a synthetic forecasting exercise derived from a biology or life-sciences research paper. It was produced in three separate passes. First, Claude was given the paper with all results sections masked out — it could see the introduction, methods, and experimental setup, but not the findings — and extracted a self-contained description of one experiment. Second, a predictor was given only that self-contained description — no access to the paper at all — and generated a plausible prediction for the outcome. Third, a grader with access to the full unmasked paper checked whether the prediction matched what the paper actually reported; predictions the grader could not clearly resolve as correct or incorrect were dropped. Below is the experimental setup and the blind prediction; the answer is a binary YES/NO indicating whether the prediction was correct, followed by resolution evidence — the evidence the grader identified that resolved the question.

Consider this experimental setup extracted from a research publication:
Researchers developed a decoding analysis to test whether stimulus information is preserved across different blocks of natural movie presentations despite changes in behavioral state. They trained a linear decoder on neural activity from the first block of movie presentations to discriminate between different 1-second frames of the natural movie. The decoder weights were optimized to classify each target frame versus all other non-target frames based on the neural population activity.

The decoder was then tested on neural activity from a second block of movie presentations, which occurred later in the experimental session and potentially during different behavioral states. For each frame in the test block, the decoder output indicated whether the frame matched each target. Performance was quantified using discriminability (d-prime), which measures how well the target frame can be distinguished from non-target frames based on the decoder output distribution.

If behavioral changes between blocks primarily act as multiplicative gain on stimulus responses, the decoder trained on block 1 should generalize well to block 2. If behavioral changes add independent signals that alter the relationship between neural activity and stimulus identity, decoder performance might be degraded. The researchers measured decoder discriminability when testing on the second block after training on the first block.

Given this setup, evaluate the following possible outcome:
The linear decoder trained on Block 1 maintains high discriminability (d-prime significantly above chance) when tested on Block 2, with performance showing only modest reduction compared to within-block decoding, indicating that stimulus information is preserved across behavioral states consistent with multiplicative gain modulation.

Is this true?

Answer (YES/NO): NO